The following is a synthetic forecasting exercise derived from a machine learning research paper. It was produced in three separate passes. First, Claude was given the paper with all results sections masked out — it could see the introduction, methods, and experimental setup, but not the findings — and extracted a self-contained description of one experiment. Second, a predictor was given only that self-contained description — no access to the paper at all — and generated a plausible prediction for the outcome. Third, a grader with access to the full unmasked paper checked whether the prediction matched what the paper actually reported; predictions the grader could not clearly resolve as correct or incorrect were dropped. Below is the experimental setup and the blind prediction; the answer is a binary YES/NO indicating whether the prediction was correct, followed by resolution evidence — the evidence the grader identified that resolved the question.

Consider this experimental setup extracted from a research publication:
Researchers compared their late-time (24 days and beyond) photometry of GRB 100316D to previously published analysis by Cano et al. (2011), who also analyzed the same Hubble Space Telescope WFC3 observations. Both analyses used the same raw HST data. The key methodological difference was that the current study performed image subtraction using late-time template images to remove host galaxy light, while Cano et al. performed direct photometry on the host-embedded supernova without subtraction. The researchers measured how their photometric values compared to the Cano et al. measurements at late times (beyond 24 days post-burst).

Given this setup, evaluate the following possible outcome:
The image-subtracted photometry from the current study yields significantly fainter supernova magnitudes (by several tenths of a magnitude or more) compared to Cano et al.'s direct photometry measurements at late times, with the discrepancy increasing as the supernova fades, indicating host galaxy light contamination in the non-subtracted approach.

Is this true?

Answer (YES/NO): NO